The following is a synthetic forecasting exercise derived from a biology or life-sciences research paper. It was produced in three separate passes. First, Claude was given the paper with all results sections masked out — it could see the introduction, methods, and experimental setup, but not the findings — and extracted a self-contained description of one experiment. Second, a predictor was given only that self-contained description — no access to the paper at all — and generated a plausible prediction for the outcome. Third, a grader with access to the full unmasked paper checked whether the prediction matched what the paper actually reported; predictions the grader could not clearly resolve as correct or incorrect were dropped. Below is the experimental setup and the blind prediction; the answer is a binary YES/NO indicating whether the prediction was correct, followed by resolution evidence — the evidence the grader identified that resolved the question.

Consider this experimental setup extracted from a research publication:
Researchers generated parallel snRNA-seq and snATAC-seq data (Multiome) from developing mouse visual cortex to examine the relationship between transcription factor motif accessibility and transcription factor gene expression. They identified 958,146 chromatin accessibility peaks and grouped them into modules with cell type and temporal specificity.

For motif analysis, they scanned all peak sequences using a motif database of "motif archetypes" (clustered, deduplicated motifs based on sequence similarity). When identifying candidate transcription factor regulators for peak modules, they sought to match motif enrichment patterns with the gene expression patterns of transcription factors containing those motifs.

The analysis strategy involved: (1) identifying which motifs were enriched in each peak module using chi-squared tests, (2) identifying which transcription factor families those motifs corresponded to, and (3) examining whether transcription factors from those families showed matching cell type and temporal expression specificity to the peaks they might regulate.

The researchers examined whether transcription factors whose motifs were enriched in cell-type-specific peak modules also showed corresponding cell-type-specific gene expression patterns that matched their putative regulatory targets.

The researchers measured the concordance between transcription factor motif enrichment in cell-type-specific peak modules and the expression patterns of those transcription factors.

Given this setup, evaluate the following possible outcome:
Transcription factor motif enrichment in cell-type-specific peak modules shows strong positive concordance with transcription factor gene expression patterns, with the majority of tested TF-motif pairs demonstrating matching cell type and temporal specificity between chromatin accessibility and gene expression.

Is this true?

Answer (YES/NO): YES